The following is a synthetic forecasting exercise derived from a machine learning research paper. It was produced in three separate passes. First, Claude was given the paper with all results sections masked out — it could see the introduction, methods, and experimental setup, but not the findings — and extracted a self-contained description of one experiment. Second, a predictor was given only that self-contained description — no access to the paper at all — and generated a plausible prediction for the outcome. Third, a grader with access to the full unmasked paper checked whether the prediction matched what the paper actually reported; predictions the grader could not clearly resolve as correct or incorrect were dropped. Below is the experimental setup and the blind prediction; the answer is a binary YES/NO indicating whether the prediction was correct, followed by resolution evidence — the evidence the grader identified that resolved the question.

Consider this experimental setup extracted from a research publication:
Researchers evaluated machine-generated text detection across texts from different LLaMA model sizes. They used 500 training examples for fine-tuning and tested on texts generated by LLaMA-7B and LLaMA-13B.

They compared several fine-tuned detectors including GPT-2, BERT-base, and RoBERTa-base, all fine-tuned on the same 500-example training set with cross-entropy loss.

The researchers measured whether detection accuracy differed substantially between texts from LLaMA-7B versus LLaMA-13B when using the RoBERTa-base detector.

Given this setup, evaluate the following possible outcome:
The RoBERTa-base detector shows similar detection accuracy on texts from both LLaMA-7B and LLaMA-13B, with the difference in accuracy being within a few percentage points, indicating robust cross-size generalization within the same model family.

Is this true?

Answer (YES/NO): YES